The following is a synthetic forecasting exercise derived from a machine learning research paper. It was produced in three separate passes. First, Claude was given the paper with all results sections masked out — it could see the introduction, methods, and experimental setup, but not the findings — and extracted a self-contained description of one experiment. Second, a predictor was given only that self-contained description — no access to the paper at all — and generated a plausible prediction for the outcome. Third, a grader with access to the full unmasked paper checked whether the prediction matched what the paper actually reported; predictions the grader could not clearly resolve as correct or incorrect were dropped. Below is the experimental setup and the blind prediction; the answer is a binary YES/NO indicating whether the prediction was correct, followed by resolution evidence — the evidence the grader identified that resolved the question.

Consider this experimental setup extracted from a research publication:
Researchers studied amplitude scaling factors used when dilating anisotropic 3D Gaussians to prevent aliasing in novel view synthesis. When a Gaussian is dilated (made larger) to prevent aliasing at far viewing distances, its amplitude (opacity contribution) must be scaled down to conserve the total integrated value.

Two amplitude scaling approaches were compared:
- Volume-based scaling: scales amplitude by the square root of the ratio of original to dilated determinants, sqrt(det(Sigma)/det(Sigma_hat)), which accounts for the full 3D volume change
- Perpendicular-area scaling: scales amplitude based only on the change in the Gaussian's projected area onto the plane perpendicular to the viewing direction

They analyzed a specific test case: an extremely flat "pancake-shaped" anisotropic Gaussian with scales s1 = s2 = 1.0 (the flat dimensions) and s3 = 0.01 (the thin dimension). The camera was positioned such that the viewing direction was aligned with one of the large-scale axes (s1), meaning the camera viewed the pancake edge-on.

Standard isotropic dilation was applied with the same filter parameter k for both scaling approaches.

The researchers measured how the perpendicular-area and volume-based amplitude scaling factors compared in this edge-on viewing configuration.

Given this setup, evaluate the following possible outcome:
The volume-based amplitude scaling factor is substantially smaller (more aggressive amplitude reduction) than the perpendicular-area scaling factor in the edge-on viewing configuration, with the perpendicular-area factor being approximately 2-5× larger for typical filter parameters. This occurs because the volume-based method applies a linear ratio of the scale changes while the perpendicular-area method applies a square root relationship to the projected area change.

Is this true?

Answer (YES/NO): NO